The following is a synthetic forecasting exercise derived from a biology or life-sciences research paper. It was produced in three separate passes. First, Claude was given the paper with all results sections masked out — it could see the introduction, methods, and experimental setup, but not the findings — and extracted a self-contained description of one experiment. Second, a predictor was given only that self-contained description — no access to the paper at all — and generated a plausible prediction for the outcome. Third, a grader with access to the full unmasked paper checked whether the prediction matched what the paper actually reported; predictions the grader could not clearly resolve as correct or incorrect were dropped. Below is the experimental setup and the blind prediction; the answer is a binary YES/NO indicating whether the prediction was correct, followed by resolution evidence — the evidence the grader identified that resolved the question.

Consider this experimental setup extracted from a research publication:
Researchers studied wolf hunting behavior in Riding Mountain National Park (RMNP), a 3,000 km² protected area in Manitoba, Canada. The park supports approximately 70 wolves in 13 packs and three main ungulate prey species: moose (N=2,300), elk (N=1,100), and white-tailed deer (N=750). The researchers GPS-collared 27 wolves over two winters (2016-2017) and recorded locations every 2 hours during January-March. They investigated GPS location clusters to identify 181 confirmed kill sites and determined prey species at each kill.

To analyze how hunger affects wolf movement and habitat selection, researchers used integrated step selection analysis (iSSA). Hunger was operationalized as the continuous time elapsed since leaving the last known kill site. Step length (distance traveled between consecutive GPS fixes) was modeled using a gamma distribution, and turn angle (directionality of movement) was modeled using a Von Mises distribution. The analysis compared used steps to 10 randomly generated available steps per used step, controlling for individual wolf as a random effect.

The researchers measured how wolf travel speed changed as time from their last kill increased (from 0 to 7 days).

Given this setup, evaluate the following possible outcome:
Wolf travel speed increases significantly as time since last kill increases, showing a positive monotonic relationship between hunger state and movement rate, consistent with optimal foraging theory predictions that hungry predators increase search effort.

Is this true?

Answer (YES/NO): NO